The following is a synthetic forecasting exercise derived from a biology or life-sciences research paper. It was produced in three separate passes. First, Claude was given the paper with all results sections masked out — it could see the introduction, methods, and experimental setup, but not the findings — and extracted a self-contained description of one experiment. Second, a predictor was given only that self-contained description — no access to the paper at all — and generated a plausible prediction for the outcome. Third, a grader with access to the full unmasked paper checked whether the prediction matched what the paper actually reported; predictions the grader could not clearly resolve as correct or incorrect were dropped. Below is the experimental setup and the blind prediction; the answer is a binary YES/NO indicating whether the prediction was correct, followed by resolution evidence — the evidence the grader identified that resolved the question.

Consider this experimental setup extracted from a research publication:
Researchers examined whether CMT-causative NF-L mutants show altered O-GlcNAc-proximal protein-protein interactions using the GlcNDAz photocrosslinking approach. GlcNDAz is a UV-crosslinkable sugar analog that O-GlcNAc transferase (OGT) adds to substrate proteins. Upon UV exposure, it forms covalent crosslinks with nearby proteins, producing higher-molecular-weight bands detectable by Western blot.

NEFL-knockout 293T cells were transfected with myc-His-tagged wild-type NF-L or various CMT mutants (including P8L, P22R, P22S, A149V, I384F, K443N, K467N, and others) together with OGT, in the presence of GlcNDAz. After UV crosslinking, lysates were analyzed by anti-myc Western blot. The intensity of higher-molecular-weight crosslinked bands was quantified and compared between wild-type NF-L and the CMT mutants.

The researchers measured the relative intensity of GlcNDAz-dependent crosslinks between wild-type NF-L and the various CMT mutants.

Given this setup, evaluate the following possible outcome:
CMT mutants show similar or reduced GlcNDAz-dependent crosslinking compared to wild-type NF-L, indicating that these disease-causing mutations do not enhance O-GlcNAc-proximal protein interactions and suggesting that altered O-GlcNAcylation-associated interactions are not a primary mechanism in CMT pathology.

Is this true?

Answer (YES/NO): NO